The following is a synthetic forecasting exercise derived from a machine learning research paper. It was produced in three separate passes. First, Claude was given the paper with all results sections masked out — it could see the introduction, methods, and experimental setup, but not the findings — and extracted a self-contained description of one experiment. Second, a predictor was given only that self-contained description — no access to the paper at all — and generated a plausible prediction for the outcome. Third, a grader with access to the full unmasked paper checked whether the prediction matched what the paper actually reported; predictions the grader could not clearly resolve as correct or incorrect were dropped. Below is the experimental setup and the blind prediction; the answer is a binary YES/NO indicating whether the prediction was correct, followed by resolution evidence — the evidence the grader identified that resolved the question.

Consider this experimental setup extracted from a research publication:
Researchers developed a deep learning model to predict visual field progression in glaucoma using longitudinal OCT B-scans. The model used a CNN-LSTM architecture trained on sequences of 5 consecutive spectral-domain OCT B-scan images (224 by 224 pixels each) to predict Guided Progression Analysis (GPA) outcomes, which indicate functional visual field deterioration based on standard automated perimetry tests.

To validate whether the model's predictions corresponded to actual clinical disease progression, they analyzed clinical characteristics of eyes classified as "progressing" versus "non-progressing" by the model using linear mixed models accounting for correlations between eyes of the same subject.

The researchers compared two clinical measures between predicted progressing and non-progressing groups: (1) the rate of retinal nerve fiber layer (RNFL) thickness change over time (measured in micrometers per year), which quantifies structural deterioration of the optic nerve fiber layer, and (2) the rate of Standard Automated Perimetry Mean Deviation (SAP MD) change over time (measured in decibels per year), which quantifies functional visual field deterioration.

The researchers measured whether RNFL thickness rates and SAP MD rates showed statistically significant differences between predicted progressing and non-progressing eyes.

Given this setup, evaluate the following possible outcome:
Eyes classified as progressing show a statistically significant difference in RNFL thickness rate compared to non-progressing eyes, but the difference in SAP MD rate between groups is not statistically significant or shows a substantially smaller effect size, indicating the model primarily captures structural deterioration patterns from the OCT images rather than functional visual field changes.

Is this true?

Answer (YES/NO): NO